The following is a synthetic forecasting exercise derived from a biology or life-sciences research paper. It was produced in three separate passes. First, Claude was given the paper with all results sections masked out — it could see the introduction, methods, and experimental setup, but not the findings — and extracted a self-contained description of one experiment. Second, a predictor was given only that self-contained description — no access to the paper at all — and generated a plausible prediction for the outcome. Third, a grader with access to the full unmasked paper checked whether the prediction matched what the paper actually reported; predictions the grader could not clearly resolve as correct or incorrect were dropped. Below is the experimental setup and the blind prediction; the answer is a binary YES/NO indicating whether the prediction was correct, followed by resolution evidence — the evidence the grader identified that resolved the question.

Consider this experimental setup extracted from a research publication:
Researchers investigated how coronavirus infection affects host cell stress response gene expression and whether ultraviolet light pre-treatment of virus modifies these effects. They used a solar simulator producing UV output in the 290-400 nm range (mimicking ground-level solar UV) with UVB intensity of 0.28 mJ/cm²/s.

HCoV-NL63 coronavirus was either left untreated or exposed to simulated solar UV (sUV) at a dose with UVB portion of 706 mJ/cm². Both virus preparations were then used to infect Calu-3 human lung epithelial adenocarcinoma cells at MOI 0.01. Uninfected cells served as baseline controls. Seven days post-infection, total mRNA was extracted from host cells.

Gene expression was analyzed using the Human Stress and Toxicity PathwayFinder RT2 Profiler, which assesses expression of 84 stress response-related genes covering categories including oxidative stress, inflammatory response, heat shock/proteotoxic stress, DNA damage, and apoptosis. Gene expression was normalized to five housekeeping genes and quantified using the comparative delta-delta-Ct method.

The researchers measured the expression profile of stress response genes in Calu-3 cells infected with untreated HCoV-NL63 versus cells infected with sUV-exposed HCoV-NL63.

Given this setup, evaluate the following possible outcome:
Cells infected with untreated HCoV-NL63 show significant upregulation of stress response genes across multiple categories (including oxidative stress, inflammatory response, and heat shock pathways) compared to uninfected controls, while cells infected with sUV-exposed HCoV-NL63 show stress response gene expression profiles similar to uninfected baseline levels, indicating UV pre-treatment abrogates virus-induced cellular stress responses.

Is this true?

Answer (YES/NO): NO